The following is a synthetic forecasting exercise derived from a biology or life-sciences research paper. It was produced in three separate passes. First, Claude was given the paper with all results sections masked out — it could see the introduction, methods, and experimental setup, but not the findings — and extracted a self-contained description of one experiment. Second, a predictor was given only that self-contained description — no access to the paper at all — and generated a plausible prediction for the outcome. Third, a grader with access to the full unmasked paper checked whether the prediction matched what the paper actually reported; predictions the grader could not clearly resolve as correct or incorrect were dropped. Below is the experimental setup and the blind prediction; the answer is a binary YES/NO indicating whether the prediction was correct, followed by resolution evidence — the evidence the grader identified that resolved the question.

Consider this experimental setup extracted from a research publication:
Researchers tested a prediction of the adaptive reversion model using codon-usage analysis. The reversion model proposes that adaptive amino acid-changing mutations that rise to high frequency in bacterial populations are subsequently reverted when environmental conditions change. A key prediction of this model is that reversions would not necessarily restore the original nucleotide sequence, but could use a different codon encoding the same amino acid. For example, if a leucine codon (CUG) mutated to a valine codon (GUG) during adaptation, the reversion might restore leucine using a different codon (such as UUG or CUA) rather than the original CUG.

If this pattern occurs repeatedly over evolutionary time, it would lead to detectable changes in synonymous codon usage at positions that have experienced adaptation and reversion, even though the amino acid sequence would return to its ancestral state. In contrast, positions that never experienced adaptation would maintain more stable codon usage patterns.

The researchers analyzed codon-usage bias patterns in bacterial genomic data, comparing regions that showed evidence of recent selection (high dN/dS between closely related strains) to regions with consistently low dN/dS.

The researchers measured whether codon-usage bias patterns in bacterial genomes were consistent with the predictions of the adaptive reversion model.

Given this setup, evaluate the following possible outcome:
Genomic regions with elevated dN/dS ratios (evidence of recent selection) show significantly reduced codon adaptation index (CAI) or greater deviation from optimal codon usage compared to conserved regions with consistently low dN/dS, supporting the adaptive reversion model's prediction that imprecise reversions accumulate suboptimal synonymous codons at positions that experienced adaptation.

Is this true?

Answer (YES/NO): NO